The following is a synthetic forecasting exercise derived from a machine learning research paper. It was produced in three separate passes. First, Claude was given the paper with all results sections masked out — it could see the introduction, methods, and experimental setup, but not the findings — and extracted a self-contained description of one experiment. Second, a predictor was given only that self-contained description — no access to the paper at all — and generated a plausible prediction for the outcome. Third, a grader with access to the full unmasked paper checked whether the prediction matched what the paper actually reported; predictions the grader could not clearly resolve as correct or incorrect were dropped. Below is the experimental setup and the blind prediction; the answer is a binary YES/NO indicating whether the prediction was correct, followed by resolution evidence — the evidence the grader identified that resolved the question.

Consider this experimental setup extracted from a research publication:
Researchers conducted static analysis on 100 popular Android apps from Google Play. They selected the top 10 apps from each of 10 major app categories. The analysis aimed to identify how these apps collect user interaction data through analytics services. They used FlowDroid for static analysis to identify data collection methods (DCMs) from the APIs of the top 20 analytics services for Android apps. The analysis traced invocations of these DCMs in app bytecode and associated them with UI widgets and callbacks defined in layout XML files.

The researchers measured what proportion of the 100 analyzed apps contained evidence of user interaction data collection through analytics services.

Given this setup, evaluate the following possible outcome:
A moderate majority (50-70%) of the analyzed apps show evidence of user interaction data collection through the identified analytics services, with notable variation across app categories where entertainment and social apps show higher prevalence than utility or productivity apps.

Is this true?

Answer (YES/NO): NO